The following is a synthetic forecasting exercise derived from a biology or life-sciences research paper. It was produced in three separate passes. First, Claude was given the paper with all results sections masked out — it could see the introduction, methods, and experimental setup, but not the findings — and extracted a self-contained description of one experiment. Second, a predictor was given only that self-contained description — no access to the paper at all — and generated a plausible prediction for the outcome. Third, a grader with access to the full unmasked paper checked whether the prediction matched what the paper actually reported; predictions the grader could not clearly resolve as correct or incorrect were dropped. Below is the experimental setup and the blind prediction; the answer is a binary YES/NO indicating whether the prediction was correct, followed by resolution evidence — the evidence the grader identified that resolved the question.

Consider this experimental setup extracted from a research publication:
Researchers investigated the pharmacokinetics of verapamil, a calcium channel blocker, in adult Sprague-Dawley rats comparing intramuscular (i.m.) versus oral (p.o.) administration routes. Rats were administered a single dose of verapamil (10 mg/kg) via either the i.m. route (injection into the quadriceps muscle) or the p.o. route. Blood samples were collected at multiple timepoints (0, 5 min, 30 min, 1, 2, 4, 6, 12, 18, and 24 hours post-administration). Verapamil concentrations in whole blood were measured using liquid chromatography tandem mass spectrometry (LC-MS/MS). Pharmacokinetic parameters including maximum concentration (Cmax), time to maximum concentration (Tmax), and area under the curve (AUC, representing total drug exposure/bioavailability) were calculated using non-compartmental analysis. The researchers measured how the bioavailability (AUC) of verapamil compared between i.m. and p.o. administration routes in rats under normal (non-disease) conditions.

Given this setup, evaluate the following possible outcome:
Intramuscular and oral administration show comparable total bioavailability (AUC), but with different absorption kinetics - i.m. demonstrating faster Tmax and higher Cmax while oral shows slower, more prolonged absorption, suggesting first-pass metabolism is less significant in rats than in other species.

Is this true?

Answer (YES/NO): NO